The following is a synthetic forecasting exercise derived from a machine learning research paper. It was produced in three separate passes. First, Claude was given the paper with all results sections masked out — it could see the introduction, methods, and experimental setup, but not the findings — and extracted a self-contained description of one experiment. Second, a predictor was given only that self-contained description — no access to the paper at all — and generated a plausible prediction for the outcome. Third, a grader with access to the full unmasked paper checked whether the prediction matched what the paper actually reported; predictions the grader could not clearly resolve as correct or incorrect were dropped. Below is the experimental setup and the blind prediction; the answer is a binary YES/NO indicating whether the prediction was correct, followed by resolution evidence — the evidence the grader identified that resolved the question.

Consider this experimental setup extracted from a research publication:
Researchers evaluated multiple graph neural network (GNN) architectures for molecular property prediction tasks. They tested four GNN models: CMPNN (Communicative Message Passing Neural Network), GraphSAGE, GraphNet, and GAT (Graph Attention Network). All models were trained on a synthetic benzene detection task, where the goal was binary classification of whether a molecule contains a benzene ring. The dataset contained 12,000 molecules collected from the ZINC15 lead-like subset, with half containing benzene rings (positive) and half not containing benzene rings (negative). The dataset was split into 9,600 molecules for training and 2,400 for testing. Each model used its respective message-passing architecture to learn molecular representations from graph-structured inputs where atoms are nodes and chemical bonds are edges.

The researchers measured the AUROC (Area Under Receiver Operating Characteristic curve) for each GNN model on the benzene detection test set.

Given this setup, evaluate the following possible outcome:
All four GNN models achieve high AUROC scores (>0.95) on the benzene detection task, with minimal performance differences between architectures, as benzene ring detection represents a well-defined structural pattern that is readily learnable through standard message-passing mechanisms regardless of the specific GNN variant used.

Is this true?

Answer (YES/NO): YES